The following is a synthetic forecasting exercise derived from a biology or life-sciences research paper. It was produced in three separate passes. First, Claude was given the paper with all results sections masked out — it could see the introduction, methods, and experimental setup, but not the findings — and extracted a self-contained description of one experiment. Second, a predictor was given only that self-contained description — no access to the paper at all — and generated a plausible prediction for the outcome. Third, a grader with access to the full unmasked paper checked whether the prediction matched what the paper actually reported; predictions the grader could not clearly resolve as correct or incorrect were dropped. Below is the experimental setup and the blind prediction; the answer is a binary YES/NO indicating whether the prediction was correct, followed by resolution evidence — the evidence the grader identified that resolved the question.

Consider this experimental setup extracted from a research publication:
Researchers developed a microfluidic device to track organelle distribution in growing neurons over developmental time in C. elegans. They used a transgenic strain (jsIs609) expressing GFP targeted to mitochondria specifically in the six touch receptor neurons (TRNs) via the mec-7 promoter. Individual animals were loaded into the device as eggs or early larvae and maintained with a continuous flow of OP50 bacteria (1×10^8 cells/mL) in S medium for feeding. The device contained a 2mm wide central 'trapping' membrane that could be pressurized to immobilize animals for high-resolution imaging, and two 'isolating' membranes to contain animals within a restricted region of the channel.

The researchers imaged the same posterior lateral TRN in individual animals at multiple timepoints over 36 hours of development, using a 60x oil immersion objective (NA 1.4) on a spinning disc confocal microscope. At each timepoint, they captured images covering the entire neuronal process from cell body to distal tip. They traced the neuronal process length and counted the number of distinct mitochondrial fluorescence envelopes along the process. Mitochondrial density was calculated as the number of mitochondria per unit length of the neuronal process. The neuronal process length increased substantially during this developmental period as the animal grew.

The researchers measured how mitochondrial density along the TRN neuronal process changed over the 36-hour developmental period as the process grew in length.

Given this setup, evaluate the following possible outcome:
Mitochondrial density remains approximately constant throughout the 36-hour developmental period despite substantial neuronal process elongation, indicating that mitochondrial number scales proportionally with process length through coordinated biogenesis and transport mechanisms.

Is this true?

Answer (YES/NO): YES